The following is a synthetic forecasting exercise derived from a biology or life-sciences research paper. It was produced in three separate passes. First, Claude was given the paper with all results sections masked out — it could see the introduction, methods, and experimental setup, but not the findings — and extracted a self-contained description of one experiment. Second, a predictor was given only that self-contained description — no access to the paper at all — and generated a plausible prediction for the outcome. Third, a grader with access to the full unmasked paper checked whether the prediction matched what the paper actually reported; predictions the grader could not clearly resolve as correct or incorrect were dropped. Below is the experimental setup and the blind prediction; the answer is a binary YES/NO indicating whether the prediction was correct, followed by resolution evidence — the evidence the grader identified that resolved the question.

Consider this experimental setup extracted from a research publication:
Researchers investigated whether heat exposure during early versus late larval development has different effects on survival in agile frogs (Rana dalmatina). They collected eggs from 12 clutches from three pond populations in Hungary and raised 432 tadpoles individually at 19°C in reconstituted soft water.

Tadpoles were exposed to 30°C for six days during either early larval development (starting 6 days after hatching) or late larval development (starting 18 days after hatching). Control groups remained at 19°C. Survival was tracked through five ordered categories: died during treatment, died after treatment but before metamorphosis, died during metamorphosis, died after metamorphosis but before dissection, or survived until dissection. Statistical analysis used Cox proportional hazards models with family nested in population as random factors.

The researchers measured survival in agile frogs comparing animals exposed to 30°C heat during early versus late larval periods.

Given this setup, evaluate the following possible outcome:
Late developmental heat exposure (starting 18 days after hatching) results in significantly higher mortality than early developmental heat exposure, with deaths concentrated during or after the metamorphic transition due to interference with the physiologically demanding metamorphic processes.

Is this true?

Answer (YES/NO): NO